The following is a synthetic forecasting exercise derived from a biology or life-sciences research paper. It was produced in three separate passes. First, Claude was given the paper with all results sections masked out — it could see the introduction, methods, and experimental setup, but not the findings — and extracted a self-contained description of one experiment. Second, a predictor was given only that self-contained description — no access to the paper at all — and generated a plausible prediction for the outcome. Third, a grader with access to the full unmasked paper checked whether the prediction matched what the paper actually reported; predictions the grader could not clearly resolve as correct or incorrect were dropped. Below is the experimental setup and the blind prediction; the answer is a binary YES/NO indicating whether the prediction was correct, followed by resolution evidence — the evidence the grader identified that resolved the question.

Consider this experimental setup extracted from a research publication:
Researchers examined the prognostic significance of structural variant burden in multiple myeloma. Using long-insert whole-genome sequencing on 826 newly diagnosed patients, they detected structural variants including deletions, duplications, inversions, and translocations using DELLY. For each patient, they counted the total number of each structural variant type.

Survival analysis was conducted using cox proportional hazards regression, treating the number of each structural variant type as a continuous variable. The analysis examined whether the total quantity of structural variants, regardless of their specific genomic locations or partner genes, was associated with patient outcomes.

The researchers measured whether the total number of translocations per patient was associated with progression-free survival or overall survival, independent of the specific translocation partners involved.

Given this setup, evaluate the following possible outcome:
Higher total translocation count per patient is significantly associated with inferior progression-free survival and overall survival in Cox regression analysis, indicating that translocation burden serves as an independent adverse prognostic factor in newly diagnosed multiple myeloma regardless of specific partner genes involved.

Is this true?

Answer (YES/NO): YES